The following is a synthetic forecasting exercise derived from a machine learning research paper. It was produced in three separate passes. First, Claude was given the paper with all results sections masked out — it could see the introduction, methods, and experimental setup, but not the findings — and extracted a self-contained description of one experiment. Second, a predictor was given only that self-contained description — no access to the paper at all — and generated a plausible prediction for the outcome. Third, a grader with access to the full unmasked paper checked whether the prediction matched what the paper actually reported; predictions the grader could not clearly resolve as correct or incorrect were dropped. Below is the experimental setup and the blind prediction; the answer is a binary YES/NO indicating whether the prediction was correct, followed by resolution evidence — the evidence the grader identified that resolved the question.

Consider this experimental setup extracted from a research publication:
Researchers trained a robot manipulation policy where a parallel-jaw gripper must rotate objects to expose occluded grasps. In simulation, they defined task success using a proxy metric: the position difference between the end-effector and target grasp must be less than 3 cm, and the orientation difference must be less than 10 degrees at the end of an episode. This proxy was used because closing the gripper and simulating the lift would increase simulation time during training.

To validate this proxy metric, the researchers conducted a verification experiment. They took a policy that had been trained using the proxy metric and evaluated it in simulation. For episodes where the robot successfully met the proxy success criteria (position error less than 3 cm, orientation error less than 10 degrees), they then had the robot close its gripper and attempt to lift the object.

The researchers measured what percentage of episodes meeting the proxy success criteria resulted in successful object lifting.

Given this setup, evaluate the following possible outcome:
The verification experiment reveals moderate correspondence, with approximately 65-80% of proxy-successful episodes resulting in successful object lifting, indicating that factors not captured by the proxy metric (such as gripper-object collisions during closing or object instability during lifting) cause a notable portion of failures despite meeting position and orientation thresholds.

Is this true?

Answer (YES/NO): NO